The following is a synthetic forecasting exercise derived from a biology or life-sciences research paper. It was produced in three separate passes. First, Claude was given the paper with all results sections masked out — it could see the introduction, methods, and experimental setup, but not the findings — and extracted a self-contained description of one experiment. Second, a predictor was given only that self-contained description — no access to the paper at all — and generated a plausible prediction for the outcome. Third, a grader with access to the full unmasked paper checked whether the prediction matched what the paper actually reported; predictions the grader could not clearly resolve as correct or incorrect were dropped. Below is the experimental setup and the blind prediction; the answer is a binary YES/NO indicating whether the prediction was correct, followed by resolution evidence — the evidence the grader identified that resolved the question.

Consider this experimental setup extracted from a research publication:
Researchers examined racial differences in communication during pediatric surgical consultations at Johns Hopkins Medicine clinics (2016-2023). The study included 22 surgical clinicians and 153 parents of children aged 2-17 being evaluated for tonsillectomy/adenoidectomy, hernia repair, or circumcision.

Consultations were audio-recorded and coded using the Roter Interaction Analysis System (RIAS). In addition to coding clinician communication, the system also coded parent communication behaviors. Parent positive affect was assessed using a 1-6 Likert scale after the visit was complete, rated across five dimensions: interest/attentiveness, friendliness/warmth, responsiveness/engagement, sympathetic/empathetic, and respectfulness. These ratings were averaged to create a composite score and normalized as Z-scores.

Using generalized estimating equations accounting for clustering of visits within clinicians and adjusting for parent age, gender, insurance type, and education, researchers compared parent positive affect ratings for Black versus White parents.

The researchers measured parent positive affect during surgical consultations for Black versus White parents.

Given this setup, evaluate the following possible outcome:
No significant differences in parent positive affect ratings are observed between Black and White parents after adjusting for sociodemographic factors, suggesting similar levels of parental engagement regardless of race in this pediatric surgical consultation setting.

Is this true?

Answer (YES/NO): YES